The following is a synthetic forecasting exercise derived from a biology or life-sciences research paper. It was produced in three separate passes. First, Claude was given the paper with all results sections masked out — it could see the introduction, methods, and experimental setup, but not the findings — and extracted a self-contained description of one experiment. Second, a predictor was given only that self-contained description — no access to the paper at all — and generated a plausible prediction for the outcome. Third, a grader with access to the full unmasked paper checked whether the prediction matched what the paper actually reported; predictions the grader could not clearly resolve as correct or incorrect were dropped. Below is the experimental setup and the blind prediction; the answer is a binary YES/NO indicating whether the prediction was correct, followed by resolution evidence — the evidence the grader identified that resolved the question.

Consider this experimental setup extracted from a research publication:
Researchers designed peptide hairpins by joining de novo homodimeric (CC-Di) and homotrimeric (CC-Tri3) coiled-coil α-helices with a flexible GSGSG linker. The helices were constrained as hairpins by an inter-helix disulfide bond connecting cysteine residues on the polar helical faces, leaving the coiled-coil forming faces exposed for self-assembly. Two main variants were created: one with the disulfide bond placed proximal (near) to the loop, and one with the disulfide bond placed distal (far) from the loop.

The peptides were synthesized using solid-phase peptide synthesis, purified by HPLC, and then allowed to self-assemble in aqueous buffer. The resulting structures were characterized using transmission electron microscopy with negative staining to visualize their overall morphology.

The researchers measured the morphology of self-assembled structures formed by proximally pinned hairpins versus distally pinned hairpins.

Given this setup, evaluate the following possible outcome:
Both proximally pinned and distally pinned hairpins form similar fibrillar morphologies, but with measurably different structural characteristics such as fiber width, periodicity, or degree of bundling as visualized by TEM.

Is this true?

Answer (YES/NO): NO